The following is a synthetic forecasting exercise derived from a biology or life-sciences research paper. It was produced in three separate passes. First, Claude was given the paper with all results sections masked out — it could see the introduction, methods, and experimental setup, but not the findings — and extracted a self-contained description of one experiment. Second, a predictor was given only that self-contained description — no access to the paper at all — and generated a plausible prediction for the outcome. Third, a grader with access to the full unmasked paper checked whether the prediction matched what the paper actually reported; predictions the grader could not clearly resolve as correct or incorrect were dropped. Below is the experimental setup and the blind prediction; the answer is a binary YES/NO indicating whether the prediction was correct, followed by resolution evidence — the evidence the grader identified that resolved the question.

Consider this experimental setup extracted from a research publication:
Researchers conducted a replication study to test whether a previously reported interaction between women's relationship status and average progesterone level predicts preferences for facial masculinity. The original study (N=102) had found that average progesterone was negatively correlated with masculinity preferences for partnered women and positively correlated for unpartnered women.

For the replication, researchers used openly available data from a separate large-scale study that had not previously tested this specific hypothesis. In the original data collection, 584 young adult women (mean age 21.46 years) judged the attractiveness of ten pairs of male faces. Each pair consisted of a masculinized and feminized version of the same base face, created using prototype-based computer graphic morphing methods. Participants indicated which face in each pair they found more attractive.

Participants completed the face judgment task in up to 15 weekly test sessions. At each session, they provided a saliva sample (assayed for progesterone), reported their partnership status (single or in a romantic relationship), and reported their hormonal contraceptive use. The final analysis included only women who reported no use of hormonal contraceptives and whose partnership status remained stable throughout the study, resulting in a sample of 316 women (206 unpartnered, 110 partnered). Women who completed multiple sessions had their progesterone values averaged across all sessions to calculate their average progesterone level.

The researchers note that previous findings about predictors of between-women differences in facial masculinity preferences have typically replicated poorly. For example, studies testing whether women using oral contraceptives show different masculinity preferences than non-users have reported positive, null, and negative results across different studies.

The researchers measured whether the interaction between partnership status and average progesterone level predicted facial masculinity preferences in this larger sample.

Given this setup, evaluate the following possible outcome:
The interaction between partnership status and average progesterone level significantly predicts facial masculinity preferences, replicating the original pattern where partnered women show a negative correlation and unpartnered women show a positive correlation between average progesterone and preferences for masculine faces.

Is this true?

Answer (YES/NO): YES